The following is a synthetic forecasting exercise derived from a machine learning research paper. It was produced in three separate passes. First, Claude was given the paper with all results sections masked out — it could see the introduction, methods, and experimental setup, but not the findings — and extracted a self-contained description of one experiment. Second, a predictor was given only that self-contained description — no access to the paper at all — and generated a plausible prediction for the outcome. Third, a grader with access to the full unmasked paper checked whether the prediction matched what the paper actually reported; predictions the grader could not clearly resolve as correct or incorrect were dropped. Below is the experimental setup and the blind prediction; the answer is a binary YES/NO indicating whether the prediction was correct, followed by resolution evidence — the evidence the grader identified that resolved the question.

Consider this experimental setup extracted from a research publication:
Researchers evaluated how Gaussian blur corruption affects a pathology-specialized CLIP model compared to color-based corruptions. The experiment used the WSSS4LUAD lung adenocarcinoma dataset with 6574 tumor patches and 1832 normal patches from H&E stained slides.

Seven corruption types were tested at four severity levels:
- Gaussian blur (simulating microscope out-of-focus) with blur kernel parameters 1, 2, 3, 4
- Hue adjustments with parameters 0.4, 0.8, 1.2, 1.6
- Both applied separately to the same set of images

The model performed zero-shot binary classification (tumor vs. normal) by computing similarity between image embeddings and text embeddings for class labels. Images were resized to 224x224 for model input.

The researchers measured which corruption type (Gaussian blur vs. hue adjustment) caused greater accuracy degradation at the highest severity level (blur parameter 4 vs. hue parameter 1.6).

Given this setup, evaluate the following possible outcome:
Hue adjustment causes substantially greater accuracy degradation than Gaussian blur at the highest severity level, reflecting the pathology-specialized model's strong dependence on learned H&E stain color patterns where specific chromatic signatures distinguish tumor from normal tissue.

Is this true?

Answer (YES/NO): NO